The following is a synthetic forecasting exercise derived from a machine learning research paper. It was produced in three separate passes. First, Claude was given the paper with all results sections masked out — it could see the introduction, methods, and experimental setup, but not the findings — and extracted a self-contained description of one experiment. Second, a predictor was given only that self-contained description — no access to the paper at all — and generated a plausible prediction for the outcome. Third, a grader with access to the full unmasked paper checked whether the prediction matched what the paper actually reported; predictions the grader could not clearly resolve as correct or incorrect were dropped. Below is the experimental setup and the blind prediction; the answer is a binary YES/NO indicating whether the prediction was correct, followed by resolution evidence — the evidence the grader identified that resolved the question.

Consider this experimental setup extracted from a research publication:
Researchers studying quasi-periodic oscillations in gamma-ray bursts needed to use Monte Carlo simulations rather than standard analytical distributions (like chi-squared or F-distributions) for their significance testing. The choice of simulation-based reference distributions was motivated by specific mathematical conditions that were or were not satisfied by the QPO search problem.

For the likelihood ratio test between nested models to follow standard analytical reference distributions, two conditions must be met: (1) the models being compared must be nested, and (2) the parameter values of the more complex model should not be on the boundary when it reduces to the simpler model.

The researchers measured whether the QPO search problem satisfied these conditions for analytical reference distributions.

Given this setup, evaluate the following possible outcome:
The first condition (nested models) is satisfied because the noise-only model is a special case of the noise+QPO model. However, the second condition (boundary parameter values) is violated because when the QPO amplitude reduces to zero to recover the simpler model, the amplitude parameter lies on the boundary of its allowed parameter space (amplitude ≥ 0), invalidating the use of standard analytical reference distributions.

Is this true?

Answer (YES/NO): YES